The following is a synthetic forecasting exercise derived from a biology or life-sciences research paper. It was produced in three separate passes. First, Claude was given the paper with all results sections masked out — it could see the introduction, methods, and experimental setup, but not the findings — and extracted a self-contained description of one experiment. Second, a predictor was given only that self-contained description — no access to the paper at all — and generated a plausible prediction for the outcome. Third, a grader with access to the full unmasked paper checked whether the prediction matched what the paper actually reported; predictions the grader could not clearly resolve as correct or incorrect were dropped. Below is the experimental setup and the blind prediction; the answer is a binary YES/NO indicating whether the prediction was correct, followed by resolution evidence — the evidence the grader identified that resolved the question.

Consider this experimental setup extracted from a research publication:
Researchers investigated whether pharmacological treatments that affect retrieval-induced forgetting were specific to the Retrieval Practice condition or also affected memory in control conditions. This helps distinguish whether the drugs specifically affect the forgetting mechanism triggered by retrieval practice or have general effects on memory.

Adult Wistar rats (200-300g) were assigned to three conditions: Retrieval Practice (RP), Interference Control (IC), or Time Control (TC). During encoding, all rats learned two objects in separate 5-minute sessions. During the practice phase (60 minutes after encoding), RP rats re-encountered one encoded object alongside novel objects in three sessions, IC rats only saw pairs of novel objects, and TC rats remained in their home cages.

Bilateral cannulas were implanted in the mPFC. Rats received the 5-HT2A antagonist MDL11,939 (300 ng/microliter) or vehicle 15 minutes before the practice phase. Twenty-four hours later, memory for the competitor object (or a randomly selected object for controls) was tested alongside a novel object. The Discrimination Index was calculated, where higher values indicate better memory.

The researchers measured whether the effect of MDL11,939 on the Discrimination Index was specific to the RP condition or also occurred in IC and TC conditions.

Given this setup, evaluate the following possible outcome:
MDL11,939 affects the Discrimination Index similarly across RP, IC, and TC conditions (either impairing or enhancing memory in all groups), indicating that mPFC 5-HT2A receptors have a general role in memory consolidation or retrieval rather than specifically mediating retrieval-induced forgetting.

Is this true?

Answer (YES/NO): NO